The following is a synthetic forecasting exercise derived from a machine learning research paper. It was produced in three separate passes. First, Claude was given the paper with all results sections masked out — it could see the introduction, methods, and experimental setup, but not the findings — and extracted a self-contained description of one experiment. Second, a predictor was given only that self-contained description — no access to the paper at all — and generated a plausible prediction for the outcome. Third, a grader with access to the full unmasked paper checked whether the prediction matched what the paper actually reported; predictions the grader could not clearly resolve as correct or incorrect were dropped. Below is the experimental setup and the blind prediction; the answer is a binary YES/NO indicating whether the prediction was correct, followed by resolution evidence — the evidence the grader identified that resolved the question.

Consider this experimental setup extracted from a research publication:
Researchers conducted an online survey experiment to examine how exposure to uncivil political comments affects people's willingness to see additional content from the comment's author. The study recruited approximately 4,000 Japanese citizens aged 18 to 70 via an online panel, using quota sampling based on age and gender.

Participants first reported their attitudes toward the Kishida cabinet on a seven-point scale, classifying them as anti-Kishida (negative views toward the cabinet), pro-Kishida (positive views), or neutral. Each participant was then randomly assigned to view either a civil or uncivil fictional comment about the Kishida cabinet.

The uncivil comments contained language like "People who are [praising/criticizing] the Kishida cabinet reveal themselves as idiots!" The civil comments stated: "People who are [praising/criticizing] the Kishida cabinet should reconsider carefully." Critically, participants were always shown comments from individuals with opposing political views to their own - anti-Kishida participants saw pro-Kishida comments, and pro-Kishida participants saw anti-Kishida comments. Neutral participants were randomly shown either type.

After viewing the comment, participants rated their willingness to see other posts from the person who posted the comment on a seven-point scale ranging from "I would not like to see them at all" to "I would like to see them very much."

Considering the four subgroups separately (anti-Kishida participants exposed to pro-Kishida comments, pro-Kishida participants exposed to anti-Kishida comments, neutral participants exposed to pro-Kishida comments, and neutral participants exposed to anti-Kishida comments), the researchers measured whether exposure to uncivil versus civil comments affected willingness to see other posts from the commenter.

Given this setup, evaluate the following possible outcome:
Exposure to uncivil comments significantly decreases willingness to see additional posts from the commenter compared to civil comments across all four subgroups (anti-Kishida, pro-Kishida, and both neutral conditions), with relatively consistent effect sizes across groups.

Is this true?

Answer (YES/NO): YES